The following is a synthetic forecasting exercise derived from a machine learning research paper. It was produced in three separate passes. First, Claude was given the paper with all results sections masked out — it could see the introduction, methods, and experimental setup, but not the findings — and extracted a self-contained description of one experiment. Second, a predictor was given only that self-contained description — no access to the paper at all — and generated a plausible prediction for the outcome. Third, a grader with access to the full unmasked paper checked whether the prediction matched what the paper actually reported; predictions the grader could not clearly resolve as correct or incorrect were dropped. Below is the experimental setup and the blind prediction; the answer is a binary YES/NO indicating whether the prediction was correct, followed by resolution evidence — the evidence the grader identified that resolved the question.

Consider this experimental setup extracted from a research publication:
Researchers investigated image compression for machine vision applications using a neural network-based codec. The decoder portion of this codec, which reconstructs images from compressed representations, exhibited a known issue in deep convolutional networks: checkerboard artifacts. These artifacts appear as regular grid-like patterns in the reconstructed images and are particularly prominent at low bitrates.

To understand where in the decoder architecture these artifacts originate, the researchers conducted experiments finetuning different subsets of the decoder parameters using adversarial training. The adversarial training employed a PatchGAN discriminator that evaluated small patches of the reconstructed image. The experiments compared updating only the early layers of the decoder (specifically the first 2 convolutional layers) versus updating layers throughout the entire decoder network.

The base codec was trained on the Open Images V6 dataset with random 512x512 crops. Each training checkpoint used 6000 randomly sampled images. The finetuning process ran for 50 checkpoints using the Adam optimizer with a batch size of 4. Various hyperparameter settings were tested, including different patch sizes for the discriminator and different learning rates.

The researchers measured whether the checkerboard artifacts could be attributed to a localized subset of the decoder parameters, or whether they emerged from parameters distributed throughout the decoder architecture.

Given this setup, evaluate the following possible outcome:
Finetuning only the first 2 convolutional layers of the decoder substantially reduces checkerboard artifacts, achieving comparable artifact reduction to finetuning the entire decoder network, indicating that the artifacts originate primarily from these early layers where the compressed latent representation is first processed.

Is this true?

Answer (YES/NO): YES